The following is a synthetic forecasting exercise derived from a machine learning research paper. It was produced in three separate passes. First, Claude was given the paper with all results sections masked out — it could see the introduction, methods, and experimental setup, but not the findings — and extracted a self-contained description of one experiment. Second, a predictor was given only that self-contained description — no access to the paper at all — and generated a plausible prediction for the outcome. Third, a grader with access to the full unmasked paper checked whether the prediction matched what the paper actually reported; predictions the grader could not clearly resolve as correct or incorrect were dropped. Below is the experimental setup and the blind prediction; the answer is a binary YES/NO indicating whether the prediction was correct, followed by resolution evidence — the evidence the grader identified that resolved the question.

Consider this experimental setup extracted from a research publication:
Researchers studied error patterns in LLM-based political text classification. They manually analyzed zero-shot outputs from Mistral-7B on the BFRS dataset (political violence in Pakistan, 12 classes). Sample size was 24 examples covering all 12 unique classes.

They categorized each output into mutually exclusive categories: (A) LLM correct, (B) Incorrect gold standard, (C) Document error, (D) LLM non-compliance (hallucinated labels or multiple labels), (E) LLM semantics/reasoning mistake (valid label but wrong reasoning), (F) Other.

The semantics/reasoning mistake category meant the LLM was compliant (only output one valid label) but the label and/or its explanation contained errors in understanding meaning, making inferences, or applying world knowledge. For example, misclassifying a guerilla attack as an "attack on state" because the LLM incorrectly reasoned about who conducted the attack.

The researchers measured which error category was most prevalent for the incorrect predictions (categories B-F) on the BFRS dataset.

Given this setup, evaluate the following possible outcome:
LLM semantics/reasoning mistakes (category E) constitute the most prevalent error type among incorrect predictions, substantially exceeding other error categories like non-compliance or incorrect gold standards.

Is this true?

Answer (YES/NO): YES